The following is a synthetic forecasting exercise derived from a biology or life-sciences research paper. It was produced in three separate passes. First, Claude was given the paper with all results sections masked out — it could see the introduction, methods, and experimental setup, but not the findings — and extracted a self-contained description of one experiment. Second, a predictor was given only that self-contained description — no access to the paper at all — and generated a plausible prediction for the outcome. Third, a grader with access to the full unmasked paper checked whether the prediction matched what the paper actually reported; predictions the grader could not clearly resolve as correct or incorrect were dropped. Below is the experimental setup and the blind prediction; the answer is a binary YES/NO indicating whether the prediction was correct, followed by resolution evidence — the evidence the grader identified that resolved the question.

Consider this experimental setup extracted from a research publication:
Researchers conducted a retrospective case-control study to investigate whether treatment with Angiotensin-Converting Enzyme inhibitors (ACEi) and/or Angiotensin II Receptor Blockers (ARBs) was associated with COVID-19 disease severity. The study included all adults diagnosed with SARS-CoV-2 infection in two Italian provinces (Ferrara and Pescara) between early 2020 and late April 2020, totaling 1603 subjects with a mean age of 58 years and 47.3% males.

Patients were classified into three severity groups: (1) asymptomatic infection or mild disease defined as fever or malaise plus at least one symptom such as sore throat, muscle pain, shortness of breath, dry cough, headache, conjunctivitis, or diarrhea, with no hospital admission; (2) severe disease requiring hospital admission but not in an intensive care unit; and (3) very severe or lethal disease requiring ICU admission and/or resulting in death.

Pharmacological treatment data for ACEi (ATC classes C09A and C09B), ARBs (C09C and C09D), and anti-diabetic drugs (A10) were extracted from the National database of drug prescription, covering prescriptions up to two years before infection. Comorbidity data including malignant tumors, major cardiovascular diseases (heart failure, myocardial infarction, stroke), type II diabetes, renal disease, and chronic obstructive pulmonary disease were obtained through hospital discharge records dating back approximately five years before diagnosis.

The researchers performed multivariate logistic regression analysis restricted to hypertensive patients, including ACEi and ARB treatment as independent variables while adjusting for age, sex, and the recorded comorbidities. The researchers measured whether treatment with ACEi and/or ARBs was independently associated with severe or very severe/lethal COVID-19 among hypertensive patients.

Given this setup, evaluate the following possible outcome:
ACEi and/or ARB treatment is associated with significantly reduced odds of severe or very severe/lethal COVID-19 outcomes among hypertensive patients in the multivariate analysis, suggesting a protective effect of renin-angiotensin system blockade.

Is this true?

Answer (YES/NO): NO